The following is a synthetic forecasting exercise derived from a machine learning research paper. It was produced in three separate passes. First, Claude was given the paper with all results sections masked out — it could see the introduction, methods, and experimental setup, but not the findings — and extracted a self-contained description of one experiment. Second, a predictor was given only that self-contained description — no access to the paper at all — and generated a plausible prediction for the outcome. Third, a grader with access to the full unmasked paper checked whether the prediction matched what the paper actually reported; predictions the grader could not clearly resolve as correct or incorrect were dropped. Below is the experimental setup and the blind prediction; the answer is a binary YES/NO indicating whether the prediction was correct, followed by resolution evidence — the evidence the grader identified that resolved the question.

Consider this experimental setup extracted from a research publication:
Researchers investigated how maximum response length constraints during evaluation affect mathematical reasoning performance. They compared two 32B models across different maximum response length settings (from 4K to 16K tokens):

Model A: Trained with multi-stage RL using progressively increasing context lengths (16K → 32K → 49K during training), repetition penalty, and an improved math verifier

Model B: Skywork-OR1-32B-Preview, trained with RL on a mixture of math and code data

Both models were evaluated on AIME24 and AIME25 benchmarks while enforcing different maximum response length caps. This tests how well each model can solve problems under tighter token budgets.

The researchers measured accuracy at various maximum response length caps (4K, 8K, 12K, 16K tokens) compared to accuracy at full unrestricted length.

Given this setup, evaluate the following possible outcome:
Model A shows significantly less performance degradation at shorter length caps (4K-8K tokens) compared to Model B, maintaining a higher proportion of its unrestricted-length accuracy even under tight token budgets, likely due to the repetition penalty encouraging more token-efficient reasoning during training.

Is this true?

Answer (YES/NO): YES